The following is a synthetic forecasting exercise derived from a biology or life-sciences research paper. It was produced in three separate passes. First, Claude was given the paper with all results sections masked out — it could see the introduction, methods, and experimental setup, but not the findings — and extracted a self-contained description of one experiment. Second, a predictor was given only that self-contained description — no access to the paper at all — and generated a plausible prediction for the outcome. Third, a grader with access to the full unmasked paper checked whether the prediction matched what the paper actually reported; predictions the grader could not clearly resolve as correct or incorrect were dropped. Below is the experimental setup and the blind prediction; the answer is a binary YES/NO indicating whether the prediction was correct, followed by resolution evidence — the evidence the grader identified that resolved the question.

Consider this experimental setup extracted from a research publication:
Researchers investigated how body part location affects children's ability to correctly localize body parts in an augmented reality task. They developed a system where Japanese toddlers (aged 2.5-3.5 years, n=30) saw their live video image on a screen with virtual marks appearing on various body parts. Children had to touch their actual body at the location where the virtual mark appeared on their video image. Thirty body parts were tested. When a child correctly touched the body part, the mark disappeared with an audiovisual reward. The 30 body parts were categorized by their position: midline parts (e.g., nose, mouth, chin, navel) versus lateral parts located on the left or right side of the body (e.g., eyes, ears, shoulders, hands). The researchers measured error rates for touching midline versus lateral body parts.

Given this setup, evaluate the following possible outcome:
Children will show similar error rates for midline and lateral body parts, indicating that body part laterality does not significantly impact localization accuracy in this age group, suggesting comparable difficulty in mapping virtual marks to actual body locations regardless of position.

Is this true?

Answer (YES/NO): NO